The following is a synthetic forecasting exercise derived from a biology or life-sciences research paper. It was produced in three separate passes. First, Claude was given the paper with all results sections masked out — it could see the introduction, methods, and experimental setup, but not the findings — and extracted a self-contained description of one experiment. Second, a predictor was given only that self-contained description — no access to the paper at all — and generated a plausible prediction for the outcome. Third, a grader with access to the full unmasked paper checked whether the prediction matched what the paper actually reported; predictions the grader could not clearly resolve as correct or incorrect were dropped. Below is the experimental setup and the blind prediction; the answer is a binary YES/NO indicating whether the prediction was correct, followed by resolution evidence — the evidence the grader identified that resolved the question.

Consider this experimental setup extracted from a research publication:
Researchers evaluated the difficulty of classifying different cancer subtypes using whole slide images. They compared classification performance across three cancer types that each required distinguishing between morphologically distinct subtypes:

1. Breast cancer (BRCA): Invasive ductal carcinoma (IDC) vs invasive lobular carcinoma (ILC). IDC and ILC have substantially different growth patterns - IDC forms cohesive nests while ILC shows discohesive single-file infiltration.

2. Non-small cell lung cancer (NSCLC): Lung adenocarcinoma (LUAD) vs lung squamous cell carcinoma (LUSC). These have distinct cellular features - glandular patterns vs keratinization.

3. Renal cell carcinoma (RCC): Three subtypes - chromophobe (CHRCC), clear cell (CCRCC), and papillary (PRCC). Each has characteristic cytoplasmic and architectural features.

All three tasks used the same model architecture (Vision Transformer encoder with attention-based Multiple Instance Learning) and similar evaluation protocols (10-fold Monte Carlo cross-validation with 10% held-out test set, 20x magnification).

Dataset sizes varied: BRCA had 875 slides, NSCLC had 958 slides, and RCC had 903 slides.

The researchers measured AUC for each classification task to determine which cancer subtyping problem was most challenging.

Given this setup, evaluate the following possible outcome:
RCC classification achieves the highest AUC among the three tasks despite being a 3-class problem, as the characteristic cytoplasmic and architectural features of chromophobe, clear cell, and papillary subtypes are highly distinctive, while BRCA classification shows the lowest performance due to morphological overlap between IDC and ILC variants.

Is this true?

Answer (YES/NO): YES